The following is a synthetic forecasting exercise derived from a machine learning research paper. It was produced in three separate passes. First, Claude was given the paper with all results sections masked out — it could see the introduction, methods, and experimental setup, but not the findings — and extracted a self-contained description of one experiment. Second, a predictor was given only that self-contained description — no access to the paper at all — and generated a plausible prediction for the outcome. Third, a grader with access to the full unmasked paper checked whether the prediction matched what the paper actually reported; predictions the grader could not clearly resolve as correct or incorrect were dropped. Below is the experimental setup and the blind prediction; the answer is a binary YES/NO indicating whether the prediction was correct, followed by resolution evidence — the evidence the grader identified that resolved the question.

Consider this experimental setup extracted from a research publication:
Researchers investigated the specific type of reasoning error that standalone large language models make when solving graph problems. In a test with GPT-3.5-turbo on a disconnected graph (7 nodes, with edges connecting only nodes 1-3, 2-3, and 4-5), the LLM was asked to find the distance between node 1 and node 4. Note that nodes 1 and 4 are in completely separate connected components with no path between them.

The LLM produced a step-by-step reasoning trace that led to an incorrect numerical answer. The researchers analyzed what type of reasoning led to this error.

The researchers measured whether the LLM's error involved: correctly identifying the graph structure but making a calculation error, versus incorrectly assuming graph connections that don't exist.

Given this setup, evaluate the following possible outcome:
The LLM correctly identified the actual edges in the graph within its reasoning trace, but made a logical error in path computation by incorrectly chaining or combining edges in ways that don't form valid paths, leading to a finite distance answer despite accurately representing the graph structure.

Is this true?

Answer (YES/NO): NO